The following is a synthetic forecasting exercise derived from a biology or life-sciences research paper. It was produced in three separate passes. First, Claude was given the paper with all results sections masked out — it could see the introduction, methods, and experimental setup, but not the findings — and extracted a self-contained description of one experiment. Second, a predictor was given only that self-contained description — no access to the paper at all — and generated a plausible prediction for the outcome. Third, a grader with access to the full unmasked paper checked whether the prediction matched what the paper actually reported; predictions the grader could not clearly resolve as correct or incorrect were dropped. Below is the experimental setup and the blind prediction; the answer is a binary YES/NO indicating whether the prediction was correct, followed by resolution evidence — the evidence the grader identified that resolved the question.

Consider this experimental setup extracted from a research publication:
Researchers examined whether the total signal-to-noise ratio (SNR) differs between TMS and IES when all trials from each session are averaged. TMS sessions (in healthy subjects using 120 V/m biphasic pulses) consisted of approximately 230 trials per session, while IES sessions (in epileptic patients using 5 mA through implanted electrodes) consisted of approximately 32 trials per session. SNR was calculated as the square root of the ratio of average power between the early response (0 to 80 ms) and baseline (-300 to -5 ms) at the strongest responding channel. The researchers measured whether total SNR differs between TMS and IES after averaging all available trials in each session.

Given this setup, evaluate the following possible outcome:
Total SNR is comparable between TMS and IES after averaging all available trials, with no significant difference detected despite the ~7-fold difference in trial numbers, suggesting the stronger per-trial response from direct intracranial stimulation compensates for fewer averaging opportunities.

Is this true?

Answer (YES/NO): YES